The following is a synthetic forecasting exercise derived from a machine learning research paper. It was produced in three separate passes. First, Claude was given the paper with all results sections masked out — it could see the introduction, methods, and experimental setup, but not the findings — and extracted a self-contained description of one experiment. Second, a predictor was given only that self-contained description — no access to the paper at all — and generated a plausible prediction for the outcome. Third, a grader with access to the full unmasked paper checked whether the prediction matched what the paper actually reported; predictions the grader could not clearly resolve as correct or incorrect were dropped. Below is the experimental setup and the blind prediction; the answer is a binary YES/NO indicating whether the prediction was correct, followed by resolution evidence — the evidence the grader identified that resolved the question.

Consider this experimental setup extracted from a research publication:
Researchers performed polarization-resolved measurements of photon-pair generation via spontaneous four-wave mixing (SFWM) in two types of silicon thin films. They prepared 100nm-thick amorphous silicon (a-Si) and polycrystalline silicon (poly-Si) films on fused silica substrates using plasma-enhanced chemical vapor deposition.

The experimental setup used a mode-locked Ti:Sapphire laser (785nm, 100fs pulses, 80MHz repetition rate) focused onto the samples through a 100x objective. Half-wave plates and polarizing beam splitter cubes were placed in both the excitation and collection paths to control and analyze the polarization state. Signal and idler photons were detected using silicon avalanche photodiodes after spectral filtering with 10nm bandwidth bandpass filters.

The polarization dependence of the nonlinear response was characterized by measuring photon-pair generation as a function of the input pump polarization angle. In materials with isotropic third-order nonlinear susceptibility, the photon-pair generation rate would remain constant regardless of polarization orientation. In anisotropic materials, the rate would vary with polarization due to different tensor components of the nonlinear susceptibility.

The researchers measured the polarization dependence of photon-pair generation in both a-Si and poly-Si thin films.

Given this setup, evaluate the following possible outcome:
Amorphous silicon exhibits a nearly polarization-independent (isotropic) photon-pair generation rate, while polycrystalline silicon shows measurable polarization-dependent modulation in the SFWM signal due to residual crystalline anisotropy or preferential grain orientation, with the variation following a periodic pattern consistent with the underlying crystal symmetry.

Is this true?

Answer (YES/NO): YES